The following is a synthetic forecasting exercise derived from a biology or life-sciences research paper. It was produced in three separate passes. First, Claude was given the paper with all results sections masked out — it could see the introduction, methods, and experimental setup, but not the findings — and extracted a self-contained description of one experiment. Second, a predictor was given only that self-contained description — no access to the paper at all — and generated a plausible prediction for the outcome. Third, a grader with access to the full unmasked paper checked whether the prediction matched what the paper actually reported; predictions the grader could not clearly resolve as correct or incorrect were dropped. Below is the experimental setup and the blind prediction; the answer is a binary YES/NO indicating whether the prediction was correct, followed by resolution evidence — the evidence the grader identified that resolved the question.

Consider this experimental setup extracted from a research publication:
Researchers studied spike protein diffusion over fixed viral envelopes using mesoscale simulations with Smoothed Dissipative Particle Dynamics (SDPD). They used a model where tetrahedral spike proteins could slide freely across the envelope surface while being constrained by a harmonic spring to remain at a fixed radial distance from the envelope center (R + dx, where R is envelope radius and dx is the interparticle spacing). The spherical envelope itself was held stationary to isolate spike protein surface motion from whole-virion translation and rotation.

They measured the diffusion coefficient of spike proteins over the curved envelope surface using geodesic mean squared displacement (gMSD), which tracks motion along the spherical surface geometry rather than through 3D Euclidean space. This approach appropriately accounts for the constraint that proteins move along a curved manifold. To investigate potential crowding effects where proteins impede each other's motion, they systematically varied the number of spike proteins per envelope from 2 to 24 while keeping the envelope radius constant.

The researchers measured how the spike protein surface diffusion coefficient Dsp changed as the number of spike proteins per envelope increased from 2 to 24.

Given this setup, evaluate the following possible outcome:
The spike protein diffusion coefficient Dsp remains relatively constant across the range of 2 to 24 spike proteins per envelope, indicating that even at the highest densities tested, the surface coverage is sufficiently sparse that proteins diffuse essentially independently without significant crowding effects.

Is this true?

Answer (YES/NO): YES